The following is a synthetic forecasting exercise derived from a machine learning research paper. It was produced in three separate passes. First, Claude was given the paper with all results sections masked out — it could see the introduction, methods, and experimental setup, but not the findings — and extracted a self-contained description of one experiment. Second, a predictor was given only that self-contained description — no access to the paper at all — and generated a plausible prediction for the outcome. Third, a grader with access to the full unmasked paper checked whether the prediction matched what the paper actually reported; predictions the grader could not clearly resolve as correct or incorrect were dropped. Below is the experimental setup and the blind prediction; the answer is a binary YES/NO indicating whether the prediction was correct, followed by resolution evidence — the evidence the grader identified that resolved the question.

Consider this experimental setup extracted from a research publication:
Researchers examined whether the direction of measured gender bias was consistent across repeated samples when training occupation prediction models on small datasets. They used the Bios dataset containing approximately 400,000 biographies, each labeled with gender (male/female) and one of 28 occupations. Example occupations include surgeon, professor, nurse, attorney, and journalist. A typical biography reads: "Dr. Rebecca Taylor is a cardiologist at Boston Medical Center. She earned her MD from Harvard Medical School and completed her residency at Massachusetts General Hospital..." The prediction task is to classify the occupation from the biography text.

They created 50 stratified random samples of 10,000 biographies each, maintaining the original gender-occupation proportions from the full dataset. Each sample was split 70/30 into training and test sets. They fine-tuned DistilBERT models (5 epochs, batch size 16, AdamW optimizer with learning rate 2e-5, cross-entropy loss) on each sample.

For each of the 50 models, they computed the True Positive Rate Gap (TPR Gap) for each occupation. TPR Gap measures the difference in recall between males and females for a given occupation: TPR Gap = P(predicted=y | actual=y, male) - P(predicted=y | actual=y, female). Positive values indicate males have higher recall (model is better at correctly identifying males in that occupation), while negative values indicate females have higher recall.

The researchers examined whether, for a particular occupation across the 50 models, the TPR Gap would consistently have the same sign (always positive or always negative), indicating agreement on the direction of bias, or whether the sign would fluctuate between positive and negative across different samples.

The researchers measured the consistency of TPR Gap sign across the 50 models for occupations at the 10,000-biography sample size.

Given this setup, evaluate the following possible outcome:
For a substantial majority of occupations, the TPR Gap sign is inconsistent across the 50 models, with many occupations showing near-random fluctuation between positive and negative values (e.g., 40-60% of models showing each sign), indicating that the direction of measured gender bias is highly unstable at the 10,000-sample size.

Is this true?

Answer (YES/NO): NO